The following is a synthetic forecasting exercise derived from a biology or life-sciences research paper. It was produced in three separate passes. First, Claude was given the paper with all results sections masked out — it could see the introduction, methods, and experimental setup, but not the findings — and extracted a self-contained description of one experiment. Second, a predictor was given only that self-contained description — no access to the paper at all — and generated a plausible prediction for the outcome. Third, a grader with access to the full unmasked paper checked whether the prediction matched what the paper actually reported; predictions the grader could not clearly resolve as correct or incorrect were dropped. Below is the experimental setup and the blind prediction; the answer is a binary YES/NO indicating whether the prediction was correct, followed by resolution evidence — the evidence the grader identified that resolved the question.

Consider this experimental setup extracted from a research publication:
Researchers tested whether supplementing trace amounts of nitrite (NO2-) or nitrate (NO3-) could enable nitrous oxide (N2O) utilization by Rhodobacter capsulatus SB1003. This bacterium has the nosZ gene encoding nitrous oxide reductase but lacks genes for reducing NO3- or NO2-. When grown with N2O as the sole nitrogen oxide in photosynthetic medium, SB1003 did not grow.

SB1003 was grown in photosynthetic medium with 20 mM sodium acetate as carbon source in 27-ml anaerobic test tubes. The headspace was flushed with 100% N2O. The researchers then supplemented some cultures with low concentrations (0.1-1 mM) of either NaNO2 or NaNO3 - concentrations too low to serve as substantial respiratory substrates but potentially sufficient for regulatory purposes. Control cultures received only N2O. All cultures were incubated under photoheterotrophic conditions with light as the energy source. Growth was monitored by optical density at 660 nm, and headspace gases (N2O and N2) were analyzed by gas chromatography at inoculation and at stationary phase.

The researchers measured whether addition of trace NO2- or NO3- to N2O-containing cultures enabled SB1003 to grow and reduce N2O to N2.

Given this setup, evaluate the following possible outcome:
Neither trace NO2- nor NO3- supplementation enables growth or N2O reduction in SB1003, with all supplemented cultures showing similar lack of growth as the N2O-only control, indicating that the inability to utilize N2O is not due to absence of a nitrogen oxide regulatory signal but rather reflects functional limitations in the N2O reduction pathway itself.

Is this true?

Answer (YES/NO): NO